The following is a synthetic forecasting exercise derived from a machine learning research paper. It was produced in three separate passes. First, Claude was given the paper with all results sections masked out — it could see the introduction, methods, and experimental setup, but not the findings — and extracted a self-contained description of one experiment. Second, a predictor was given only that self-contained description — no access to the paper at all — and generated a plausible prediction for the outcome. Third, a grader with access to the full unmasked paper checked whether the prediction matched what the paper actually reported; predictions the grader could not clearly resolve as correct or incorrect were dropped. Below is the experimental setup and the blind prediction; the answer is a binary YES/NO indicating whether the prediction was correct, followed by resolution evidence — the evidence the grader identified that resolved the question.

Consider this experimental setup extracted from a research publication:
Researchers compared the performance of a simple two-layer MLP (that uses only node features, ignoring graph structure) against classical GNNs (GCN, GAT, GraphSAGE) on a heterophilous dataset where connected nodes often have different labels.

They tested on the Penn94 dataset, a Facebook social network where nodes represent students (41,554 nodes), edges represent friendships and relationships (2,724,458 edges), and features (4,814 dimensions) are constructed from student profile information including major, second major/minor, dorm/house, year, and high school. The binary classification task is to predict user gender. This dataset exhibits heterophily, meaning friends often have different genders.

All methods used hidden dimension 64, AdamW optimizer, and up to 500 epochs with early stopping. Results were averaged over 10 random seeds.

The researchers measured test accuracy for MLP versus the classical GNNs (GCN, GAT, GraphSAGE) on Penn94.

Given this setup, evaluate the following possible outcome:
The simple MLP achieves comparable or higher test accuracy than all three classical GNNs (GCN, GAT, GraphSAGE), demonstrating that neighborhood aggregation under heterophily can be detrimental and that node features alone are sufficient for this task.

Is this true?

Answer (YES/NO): NO